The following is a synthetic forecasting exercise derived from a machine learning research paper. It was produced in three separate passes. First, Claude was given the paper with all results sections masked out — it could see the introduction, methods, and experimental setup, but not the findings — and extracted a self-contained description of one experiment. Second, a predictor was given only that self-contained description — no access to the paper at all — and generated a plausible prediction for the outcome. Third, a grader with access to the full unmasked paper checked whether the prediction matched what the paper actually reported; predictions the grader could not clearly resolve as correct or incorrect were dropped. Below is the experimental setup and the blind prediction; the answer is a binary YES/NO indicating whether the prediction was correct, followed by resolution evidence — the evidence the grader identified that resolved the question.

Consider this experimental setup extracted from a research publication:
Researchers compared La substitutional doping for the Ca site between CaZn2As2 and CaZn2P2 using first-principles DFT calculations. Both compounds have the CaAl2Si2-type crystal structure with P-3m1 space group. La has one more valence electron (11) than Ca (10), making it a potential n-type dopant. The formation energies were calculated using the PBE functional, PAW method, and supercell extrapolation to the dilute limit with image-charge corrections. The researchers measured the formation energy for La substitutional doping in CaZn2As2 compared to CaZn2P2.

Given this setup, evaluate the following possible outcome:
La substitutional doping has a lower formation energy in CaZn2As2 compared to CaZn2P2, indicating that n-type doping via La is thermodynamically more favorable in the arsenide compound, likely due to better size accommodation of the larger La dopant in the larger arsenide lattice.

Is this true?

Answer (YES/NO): YES